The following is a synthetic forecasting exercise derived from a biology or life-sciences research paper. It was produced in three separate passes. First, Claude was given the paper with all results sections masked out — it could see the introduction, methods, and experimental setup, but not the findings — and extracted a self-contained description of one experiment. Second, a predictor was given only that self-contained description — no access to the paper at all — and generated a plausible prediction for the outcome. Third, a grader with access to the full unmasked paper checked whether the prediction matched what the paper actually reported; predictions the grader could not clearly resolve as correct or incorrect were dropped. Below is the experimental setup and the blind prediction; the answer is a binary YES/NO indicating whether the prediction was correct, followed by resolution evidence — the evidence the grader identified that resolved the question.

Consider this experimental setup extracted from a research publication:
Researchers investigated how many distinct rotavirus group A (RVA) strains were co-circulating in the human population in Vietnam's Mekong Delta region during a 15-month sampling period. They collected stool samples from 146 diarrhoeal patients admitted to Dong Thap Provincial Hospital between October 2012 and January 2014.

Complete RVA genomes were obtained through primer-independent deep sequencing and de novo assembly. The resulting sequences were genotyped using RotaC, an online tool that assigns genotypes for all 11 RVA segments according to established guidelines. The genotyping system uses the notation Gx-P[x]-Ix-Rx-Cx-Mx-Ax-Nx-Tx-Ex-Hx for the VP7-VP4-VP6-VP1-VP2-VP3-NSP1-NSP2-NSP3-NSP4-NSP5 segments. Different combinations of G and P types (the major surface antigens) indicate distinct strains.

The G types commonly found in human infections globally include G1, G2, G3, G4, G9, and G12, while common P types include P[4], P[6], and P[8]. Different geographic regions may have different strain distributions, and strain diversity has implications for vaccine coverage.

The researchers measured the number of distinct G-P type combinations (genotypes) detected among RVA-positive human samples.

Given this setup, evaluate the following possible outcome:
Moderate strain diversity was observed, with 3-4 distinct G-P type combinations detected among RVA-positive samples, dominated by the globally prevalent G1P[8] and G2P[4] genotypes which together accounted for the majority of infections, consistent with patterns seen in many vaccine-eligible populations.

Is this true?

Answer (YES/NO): YES